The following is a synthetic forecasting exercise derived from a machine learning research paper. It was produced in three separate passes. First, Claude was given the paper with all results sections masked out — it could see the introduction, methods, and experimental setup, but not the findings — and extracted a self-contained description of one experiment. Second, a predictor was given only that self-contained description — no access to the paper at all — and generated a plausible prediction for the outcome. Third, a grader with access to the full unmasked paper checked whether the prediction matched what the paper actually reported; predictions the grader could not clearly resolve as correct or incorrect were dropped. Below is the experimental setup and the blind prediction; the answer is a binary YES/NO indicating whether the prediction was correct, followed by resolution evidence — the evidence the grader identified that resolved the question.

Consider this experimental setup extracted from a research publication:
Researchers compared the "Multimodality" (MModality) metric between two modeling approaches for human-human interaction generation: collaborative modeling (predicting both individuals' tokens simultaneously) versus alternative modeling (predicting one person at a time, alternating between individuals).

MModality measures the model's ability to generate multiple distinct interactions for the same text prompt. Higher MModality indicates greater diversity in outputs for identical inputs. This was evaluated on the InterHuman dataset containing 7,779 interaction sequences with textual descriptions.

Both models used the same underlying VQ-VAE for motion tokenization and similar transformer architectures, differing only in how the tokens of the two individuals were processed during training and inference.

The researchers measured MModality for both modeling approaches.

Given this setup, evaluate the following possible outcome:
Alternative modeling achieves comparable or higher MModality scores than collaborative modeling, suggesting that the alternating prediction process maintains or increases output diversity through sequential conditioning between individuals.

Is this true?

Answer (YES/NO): YES